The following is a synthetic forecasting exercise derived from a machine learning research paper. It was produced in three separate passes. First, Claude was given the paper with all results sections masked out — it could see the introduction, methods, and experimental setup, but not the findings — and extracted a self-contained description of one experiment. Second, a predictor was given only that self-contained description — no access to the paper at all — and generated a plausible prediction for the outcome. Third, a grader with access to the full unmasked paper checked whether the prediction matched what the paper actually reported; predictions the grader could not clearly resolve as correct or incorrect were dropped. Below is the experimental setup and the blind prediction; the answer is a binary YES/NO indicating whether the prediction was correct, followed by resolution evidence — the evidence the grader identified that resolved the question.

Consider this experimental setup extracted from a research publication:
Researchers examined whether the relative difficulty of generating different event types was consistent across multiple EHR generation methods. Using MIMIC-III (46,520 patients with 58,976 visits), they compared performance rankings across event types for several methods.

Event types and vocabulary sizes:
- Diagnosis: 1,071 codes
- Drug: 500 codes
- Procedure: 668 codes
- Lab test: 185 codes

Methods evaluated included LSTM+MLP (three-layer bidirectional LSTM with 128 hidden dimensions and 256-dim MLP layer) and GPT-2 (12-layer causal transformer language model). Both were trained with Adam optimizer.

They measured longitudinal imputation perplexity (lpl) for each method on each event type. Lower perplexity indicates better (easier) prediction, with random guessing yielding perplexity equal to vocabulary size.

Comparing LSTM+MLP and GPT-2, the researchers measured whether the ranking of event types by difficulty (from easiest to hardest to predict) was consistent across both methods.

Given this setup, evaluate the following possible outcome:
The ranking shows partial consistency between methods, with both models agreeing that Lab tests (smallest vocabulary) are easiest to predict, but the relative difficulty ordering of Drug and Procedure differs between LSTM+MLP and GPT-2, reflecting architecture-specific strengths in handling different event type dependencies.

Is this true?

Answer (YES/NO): NO